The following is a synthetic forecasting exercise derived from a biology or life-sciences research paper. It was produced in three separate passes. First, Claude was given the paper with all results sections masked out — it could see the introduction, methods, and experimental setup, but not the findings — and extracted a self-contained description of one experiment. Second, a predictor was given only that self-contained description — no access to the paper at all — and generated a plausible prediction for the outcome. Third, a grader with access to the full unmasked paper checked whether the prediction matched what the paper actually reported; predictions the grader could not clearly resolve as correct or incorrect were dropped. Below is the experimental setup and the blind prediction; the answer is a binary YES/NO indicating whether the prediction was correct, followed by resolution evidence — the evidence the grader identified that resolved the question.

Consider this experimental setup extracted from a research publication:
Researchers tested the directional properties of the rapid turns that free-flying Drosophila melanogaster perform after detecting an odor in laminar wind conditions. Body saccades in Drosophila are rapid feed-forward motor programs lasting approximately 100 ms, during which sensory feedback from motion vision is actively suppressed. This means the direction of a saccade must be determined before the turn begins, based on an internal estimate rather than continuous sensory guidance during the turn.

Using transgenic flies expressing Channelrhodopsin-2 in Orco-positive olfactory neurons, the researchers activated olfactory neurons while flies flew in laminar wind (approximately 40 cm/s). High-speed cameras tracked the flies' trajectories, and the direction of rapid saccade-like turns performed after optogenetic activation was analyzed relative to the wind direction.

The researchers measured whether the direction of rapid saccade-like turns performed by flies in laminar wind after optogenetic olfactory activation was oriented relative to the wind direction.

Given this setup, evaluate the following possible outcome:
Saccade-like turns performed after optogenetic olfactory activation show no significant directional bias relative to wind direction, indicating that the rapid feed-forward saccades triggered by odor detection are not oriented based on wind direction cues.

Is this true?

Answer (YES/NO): NO